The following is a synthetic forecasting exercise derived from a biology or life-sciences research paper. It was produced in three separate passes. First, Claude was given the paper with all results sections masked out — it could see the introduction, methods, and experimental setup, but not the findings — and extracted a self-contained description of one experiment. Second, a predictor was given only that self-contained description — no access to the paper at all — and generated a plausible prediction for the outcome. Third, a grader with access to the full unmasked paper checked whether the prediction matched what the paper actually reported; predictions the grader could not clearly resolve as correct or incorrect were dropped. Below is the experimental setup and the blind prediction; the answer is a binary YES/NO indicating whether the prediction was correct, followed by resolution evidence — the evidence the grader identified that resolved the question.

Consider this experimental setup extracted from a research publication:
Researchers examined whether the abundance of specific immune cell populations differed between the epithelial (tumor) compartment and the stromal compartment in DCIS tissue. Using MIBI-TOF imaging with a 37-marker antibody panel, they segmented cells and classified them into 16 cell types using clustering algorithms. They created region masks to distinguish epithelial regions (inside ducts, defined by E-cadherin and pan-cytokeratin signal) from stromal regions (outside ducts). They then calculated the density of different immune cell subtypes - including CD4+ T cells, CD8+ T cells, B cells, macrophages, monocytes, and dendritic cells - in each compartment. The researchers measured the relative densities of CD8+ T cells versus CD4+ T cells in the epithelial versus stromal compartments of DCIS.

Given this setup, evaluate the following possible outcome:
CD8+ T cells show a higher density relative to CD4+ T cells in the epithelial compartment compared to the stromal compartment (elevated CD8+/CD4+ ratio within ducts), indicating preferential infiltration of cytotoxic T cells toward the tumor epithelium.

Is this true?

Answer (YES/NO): YES